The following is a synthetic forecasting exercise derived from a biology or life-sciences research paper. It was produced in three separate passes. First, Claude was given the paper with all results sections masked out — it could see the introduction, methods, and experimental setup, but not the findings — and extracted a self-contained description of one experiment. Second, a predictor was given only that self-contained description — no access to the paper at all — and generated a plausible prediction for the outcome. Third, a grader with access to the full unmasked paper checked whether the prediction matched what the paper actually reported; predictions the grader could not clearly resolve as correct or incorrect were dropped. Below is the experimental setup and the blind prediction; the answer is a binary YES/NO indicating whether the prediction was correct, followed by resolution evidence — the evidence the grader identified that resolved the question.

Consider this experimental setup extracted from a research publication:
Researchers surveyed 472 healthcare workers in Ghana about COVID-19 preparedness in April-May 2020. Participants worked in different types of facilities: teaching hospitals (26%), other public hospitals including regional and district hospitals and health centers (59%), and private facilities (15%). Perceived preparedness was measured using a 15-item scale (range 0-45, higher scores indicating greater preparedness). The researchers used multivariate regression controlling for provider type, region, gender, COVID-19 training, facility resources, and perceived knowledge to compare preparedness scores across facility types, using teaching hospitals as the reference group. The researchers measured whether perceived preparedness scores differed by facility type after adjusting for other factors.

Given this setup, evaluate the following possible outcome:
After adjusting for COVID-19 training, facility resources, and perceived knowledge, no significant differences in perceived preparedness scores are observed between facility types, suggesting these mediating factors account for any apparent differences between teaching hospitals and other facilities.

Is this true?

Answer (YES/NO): NO